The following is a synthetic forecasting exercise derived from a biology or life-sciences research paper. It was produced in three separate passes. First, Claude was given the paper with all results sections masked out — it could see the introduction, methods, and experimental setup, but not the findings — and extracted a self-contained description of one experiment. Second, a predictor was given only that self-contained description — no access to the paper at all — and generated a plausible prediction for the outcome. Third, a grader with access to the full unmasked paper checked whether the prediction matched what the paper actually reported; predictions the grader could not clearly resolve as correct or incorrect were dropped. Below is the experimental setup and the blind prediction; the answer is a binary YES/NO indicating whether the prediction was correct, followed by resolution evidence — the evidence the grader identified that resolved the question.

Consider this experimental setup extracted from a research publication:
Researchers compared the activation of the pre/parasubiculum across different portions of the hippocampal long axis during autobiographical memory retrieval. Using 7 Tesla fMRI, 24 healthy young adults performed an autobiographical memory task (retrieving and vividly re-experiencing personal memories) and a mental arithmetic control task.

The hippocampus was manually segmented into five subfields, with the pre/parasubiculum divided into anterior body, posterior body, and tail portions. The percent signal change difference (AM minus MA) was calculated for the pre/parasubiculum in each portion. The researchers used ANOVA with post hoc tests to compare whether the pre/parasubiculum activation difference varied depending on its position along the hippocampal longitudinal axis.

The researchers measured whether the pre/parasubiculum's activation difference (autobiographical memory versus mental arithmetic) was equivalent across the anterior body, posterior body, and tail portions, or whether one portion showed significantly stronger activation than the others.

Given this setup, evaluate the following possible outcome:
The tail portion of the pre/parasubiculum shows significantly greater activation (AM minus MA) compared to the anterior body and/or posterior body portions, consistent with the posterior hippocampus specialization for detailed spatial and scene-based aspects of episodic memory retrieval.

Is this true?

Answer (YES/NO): NO